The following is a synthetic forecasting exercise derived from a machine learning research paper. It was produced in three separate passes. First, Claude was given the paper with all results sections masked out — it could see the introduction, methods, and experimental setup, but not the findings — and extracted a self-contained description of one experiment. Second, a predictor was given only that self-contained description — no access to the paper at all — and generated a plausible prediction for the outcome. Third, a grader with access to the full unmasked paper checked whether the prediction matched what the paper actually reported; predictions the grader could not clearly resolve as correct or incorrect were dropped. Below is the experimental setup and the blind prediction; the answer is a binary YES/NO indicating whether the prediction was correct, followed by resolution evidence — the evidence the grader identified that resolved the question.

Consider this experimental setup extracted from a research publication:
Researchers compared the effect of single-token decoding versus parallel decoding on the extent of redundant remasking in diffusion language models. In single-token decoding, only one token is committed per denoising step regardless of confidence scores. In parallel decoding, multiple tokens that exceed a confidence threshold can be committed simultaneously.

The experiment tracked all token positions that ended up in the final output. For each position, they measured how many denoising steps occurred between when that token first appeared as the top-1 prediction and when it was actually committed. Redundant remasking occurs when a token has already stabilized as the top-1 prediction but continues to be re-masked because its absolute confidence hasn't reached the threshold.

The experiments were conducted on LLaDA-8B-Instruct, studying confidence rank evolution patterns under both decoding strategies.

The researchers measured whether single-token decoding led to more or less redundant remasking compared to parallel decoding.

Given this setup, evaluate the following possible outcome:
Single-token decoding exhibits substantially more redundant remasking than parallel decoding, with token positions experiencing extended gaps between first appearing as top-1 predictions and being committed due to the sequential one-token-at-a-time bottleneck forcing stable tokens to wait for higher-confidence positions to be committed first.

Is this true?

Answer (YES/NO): YES